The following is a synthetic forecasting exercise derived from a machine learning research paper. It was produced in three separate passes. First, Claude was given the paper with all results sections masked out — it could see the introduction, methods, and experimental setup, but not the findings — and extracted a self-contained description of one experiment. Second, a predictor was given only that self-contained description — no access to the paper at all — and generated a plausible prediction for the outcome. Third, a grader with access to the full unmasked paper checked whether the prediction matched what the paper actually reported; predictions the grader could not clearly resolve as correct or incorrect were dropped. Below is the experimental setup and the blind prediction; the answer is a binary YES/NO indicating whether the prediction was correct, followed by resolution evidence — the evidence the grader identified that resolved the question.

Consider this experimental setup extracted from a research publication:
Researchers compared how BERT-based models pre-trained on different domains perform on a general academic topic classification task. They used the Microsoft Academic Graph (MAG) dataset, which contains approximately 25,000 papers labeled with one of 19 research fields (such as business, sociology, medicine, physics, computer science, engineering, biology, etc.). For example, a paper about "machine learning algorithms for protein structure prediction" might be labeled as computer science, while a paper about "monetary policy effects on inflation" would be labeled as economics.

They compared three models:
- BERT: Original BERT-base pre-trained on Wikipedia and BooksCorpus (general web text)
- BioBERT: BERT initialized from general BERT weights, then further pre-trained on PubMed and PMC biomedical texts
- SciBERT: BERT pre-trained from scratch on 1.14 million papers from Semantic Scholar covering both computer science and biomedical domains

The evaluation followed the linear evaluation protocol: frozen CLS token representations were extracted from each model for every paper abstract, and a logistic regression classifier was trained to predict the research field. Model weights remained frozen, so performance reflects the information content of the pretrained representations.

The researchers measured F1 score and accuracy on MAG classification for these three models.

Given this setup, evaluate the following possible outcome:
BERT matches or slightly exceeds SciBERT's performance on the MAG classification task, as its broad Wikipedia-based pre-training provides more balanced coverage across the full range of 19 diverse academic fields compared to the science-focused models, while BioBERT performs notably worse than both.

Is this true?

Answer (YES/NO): NO